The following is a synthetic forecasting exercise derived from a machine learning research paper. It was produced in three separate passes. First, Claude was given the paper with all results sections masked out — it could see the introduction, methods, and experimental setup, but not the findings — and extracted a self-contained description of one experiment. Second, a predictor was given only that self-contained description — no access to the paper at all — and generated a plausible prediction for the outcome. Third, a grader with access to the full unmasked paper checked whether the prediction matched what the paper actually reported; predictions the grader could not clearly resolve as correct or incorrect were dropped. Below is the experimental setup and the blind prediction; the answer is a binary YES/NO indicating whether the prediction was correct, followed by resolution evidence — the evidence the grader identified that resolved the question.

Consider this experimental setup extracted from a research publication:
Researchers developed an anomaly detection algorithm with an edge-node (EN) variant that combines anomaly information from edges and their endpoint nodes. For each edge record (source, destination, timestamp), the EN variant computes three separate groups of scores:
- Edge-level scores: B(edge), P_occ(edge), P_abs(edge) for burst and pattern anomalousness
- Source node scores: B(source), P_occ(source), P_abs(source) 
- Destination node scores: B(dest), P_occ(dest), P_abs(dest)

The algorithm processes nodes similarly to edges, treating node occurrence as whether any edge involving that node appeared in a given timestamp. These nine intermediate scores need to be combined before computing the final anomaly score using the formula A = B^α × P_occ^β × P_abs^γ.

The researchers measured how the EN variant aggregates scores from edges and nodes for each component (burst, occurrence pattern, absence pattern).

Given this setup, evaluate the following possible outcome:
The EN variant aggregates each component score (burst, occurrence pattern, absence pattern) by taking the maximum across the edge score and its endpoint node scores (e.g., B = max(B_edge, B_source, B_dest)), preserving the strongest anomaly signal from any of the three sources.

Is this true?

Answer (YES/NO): YES